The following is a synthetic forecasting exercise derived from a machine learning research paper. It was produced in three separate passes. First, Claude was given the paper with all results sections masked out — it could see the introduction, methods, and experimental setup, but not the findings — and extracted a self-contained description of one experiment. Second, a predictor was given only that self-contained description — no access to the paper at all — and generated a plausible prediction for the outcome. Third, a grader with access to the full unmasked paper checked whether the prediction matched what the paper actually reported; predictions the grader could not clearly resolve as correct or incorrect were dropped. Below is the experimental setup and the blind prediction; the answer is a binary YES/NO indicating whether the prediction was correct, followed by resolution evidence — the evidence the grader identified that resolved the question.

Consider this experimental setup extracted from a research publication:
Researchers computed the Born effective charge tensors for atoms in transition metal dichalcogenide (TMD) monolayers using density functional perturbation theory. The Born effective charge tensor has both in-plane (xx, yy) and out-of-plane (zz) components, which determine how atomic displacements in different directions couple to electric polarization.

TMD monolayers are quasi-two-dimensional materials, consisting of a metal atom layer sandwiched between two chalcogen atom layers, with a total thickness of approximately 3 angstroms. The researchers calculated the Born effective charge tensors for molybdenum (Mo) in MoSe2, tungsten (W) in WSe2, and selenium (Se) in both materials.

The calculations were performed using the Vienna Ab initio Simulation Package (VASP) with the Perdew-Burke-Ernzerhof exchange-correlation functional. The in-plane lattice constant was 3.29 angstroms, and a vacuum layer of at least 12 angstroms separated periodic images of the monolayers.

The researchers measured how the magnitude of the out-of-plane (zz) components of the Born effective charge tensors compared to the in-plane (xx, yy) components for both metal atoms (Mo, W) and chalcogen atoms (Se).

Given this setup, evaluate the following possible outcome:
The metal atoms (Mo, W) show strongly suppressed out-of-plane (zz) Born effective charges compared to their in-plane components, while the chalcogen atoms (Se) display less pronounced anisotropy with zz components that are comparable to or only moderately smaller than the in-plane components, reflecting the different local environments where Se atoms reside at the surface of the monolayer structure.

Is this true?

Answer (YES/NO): NO